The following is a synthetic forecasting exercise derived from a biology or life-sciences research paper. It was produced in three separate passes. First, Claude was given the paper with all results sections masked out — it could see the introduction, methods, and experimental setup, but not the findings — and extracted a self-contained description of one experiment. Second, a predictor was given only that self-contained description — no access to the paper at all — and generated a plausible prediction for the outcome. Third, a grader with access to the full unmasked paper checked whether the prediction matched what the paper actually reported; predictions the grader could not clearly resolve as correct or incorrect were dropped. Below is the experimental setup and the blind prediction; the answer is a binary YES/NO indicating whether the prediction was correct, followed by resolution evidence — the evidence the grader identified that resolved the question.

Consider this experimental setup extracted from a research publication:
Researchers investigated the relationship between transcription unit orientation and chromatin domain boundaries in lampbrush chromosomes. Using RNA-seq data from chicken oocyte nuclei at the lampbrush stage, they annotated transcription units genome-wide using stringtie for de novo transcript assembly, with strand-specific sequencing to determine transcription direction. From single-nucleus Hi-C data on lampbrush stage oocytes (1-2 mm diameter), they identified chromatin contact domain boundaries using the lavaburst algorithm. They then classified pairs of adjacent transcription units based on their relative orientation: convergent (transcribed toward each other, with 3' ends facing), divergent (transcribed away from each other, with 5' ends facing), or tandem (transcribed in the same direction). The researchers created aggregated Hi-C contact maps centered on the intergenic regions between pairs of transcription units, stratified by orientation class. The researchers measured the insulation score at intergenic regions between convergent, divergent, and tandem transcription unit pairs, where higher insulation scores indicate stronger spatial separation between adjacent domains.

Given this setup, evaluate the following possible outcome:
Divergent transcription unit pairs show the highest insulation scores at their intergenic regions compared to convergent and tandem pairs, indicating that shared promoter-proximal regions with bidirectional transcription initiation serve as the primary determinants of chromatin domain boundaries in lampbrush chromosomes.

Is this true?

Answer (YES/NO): NO